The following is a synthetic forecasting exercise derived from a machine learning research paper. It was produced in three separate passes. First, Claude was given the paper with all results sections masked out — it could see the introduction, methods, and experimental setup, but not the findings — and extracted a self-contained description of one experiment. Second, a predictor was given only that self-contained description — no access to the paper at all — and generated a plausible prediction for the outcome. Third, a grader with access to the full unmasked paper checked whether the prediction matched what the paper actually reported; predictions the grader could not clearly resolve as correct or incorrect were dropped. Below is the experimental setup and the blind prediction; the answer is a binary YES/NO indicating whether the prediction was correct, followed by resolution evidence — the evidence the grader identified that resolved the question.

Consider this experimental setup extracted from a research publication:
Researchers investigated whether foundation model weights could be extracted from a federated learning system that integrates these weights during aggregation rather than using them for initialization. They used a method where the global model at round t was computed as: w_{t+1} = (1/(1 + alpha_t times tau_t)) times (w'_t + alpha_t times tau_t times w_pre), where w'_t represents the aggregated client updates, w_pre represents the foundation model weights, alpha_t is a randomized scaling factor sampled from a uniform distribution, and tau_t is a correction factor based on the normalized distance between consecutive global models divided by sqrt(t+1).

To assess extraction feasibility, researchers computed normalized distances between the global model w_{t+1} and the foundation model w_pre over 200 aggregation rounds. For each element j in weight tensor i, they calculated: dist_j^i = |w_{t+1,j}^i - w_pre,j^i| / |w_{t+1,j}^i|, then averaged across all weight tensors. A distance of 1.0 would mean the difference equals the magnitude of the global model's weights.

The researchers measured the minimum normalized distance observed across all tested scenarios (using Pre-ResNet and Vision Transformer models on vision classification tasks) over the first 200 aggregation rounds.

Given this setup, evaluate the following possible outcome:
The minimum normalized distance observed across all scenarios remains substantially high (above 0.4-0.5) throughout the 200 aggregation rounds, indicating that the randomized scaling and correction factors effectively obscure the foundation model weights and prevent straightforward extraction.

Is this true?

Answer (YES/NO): YES